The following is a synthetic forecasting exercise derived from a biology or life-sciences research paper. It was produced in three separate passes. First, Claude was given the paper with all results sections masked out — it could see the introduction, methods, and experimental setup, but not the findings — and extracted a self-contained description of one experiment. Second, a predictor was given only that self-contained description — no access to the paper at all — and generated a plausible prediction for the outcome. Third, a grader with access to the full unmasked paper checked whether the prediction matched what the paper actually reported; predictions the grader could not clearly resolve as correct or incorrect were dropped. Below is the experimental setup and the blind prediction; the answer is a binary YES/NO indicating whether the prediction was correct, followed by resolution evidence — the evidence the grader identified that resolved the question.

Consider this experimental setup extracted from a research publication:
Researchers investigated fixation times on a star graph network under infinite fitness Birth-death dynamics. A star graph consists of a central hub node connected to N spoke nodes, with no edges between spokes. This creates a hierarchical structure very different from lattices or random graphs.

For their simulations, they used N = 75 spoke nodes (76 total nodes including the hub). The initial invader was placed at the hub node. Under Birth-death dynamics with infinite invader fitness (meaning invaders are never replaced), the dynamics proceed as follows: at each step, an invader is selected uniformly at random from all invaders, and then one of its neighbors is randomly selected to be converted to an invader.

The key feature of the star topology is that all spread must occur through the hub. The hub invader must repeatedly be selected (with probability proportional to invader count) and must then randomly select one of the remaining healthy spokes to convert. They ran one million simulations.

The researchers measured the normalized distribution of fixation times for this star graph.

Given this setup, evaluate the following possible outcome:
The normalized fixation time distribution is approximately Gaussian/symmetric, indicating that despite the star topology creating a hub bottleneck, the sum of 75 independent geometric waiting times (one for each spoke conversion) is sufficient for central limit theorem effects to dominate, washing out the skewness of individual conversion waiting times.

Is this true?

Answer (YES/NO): NO